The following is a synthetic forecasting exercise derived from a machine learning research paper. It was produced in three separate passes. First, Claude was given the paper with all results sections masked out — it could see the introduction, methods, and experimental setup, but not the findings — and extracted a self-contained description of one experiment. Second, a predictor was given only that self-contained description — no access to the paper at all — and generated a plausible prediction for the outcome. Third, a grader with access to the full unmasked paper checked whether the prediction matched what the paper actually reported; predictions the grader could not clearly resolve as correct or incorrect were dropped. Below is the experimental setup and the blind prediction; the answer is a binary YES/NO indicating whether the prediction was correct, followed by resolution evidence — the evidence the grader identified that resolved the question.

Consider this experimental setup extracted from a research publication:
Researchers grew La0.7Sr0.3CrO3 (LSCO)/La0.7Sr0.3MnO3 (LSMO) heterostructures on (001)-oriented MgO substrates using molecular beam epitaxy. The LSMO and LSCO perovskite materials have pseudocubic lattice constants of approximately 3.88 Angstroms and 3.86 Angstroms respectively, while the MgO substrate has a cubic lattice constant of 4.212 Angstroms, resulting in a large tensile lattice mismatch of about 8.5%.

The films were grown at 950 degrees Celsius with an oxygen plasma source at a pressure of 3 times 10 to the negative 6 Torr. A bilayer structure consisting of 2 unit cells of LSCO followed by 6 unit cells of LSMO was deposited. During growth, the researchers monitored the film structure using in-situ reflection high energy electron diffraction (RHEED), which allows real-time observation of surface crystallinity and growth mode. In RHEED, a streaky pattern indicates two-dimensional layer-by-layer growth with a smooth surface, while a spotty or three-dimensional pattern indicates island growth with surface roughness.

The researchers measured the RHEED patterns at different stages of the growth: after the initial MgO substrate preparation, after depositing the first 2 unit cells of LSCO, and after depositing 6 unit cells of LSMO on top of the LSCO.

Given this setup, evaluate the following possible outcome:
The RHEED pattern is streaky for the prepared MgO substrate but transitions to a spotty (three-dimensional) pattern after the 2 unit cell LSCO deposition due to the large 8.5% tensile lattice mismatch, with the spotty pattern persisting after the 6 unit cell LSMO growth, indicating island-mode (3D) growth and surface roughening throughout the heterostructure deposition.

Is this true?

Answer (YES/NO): NO